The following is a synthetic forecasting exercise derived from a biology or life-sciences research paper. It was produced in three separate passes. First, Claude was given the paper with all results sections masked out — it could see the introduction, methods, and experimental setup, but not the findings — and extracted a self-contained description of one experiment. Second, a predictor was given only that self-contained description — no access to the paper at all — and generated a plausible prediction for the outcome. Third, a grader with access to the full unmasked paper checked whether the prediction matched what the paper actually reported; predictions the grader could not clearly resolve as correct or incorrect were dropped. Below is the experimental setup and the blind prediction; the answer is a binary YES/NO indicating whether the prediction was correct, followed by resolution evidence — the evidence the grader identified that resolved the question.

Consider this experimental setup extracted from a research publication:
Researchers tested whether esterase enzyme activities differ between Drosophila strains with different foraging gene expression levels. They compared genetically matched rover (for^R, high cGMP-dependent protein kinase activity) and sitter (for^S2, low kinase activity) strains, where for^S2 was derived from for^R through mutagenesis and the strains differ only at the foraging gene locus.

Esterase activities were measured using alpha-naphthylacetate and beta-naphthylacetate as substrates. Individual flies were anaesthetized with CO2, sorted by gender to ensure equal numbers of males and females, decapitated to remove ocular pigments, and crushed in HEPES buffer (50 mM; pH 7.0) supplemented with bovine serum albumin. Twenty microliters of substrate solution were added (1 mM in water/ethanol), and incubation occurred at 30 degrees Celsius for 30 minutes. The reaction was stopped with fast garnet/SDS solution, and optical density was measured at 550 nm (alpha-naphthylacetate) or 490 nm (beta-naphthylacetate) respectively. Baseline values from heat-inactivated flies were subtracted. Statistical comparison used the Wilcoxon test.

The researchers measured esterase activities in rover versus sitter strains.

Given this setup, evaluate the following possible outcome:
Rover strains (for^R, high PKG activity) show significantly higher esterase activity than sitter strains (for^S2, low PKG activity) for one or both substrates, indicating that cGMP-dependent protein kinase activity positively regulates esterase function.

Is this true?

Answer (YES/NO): NO